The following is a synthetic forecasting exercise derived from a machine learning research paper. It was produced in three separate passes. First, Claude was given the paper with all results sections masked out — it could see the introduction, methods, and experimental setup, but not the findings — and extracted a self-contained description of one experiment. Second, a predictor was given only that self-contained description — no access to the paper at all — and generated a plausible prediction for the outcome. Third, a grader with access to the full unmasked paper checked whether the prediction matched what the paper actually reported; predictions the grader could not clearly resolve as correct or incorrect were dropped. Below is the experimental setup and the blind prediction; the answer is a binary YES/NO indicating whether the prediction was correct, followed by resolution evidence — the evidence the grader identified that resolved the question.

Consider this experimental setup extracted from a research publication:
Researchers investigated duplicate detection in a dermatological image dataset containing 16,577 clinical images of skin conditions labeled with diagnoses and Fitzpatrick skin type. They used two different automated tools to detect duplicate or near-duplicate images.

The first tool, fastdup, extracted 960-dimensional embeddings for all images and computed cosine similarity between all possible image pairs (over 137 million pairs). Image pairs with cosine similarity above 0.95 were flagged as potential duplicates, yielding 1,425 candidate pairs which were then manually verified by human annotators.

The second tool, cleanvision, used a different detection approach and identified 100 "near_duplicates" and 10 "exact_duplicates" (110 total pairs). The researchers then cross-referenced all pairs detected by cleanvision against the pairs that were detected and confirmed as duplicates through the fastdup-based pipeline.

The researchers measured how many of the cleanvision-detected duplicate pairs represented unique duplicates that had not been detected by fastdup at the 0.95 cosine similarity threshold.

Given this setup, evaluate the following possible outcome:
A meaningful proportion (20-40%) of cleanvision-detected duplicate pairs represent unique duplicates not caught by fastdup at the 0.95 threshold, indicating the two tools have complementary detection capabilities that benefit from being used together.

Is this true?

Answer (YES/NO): NO